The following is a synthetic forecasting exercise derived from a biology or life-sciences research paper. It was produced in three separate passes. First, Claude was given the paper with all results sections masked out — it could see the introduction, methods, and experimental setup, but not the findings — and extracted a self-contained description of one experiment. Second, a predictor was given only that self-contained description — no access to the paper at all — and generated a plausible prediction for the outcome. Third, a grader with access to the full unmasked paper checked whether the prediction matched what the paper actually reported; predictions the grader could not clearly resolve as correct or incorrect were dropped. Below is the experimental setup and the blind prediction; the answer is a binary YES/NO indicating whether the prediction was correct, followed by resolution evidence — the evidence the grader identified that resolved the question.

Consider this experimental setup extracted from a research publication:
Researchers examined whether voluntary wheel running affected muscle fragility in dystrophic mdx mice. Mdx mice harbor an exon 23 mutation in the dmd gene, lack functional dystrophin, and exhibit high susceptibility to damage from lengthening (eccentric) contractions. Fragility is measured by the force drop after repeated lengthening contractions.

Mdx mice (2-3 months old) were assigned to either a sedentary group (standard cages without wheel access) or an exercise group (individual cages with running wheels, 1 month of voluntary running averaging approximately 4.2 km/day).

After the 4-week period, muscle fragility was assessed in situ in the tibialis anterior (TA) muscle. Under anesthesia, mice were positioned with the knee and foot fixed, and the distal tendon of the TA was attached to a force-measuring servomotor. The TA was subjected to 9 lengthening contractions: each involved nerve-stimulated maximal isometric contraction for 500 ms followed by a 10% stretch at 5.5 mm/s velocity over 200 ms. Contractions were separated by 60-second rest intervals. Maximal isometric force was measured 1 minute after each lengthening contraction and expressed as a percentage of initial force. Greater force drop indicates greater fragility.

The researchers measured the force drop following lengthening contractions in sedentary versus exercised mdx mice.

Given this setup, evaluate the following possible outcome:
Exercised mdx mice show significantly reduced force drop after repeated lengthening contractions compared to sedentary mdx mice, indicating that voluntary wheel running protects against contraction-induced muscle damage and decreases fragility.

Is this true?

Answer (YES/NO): YES